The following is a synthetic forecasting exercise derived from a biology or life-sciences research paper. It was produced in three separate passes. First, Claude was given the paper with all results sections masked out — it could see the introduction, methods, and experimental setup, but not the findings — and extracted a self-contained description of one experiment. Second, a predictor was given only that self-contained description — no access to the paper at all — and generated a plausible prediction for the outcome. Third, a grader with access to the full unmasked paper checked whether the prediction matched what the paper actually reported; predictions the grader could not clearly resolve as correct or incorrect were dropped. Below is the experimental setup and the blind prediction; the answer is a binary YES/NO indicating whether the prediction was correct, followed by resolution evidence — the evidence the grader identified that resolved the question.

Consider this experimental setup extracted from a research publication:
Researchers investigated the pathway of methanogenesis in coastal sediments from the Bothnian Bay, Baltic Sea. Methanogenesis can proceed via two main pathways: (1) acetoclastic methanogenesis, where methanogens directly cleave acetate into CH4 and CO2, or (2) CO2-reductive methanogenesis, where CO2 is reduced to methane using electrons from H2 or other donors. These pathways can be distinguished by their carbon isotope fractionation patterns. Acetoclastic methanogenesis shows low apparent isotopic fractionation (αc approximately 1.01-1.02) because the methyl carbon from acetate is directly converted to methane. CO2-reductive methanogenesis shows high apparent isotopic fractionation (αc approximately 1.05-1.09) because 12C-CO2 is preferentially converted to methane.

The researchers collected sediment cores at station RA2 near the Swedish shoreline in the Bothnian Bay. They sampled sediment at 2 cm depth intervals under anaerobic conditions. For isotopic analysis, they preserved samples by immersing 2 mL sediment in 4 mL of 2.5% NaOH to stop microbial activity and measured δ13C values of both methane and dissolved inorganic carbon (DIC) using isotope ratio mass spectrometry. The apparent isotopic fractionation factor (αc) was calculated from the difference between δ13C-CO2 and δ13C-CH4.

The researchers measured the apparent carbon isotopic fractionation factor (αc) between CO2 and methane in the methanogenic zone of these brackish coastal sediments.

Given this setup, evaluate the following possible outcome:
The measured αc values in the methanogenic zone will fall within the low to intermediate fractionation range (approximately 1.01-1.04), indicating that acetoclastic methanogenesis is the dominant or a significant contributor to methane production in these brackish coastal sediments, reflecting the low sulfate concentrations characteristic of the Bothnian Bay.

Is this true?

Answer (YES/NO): NO